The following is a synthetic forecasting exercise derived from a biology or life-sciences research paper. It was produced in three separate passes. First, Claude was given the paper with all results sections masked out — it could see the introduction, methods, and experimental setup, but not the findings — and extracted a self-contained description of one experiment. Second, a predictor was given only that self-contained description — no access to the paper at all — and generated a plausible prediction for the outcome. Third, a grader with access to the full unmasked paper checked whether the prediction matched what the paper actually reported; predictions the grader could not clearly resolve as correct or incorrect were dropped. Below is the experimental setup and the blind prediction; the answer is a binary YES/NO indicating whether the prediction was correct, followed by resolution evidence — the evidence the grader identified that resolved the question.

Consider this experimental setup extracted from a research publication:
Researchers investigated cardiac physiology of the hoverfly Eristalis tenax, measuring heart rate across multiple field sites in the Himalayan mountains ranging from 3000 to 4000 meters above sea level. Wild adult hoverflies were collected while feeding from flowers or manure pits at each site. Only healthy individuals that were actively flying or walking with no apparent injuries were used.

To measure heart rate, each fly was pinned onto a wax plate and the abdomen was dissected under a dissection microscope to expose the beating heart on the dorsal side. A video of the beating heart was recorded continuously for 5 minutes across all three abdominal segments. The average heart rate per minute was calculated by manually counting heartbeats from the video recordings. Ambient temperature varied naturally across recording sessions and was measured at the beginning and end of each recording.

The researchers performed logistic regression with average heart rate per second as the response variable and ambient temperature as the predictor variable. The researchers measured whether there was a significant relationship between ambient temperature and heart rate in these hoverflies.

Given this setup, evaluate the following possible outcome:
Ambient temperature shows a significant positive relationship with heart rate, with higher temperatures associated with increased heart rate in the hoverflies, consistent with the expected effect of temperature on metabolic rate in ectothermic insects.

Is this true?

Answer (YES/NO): YES